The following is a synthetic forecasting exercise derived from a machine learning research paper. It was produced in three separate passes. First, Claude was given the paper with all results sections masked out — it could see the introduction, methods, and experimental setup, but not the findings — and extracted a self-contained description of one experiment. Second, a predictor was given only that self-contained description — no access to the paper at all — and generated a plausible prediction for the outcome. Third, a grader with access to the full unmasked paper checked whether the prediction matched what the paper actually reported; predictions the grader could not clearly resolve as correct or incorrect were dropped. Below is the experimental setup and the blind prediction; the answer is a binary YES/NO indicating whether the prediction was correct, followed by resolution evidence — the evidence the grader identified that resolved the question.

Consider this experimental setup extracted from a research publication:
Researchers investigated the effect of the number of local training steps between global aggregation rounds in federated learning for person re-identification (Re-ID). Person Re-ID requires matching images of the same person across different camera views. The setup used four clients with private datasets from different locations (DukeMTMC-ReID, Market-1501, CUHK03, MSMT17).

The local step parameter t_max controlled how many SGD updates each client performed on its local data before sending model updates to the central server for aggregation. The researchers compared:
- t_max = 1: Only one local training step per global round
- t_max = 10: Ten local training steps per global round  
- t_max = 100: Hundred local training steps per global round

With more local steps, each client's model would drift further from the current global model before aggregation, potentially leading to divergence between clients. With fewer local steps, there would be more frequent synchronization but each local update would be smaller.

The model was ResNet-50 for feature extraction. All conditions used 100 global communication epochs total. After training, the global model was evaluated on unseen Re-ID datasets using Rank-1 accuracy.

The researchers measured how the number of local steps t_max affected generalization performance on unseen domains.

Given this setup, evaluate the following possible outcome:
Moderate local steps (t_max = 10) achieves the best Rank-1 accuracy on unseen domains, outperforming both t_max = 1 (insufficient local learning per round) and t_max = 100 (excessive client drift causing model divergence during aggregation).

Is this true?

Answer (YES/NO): NO